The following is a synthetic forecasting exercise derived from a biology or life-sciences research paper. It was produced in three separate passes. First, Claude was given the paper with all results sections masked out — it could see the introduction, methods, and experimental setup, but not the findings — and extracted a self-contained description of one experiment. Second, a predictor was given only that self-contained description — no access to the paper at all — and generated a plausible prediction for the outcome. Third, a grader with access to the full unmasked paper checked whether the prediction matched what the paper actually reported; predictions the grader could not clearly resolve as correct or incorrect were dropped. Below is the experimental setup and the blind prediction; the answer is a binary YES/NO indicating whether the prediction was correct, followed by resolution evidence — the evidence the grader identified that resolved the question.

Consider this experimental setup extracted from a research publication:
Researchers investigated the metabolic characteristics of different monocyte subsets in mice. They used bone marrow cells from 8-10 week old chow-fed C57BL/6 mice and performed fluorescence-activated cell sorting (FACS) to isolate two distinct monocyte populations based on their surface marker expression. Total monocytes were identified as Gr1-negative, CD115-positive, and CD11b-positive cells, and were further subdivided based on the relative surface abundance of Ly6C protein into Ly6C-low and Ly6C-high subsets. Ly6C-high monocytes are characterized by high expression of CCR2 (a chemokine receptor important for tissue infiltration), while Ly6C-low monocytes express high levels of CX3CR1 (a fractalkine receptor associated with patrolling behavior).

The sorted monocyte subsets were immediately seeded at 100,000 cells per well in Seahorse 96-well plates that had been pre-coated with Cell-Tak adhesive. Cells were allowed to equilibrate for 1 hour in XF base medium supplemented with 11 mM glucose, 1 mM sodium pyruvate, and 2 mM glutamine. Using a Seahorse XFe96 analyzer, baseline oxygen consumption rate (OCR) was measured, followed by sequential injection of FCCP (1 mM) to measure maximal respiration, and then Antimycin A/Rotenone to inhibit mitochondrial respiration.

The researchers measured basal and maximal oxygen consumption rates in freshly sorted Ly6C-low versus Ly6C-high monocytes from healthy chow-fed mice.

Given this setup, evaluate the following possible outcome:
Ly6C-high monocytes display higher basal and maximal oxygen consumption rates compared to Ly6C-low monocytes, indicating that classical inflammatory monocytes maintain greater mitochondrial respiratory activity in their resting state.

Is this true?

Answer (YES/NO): NO